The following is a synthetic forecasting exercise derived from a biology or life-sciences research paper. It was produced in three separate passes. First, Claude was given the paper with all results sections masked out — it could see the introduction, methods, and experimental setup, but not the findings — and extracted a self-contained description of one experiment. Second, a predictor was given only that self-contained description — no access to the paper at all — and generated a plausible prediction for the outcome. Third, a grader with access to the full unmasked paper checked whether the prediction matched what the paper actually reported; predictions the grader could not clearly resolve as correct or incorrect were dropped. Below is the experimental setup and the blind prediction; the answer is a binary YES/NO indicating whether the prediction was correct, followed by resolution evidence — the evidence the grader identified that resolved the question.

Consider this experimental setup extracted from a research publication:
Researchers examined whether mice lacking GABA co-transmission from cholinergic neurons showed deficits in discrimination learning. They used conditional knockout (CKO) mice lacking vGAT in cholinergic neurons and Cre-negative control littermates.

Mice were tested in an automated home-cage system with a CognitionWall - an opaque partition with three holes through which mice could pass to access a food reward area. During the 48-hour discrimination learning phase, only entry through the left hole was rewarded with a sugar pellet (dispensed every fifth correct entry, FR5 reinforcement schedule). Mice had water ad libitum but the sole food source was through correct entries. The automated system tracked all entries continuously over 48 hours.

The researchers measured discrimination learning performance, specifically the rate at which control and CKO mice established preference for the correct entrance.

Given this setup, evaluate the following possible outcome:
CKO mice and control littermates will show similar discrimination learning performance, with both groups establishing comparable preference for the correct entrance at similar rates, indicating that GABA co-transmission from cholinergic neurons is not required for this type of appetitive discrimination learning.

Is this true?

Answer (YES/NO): YES